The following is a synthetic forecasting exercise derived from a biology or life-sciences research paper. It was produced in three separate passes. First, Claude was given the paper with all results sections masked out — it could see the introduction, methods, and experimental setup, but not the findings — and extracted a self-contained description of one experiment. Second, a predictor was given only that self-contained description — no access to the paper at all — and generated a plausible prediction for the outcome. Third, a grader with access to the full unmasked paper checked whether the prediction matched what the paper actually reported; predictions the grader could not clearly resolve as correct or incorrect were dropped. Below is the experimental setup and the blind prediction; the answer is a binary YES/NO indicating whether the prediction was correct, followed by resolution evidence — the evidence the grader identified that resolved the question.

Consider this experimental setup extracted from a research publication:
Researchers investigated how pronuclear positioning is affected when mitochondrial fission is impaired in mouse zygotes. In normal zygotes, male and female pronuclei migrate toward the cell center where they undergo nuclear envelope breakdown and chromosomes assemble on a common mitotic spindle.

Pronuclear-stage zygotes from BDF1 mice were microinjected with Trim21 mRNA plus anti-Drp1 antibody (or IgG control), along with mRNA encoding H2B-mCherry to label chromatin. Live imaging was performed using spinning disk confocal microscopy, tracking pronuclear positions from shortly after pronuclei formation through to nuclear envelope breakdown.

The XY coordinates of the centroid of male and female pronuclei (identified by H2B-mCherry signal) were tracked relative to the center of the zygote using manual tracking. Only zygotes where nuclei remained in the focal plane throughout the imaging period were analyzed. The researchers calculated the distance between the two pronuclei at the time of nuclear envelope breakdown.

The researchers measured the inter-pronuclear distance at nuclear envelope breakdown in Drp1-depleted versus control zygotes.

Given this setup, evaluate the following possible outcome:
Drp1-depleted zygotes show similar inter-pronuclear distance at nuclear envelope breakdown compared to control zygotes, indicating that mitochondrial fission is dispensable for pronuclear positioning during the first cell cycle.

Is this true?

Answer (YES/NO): NO